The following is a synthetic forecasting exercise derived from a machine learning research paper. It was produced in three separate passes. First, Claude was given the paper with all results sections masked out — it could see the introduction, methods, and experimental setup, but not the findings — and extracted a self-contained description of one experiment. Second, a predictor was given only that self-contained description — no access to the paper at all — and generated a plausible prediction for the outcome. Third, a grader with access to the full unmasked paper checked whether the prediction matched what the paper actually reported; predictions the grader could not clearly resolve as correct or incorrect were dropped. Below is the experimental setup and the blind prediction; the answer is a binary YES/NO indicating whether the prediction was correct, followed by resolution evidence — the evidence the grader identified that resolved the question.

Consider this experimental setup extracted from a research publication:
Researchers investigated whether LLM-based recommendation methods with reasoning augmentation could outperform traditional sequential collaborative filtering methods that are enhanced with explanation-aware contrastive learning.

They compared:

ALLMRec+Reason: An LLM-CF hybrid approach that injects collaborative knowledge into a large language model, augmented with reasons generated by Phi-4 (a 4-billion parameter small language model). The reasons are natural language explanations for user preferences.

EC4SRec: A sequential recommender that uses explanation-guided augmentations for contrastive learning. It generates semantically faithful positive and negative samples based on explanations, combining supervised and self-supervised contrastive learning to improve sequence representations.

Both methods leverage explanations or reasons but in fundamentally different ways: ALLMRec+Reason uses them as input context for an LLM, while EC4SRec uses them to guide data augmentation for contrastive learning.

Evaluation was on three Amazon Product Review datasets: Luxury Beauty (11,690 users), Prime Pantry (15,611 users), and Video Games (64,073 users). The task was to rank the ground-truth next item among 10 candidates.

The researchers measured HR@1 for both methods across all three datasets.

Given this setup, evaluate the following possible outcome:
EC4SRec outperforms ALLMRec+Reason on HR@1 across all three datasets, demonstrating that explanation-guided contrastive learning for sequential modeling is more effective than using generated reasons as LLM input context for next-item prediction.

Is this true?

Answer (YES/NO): NO